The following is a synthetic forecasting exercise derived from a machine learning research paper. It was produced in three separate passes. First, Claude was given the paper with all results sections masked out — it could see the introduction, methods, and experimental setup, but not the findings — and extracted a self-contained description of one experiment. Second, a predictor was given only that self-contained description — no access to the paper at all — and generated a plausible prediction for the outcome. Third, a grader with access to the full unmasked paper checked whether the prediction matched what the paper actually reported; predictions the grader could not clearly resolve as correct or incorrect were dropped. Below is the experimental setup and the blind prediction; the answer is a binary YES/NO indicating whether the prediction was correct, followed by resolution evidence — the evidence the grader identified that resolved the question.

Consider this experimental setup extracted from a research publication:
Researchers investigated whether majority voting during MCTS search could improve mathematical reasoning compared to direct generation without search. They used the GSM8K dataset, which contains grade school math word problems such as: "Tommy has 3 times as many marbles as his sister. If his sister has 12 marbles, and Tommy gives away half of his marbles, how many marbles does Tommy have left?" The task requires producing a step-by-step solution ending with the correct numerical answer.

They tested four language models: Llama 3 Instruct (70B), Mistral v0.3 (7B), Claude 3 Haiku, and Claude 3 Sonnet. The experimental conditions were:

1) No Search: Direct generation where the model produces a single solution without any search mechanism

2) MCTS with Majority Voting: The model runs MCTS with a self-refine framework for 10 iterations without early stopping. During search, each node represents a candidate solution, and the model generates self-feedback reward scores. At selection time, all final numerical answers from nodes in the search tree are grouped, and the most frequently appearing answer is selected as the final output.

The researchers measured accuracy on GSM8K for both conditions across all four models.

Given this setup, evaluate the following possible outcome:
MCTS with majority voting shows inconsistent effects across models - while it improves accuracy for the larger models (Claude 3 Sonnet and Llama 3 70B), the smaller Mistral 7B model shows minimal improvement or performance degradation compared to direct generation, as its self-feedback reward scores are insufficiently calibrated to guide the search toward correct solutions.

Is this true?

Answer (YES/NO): NO